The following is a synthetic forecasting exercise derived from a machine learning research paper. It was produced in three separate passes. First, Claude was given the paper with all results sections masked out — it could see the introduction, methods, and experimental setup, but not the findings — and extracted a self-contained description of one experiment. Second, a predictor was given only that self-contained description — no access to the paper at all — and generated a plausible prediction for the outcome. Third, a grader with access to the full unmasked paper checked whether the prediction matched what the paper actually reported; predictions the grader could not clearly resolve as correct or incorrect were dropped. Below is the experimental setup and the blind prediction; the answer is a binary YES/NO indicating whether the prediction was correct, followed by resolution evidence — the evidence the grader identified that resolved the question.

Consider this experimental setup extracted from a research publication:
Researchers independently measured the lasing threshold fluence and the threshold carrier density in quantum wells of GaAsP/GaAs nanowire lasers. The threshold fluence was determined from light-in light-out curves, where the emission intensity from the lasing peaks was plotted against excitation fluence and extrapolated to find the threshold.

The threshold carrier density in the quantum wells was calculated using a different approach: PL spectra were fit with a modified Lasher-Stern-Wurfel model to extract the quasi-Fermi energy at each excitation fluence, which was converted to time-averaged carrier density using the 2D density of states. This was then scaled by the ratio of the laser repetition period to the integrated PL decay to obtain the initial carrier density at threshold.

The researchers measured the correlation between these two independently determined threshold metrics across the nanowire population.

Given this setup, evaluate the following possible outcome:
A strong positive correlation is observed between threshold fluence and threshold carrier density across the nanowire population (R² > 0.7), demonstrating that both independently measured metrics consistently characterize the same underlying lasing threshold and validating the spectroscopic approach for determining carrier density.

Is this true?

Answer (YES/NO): NO